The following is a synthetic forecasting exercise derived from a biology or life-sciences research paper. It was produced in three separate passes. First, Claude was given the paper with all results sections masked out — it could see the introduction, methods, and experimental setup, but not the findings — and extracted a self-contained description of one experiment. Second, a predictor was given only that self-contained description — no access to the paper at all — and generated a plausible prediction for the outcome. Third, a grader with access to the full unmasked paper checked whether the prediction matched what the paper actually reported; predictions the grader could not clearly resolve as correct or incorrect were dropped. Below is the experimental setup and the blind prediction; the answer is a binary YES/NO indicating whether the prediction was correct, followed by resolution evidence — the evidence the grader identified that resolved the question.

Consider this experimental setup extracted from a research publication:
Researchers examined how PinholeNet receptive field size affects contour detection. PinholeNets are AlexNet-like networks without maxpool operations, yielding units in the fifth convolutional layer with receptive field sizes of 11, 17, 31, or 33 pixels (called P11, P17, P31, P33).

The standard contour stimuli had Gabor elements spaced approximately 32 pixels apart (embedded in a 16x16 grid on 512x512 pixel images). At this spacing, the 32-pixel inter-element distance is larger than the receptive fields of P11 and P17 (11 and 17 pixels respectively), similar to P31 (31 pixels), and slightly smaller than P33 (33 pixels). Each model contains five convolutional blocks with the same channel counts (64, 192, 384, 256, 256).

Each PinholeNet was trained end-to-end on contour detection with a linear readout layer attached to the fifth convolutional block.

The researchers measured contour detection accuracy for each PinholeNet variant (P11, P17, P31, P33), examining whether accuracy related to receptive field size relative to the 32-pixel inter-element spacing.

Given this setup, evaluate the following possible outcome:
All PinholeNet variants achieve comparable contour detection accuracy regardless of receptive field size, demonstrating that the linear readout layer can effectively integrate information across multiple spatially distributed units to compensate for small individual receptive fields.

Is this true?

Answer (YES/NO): NO